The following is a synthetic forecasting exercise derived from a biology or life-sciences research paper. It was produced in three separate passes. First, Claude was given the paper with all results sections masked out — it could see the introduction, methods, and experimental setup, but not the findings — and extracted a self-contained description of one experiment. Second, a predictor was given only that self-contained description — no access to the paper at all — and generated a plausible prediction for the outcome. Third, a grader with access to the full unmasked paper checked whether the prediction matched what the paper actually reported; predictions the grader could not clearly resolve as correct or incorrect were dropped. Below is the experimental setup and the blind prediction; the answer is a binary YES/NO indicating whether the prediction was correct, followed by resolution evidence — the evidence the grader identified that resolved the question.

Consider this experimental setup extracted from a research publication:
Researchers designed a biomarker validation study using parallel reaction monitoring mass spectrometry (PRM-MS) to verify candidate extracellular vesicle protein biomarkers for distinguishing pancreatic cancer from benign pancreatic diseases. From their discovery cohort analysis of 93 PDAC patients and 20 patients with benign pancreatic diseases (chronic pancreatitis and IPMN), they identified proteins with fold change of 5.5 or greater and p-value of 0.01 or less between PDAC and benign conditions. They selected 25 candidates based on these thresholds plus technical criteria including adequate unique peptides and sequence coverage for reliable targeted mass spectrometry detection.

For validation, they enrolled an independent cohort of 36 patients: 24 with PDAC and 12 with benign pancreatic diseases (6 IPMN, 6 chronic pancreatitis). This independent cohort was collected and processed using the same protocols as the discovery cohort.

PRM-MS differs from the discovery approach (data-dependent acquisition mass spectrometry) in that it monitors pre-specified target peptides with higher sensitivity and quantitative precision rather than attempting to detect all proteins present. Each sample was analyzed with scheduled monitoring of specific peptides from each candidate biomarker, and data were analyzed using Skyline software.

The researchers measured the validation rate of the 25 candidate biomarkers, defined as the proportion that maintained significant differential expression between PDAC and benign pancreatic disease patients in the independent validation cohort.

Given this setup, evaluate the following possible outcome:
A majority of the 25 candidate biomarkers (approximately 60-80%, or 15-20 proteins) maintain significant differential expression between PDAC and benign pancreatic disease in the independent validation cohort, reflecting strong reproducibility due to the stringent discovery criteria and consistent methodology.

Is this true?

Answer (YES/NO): NO